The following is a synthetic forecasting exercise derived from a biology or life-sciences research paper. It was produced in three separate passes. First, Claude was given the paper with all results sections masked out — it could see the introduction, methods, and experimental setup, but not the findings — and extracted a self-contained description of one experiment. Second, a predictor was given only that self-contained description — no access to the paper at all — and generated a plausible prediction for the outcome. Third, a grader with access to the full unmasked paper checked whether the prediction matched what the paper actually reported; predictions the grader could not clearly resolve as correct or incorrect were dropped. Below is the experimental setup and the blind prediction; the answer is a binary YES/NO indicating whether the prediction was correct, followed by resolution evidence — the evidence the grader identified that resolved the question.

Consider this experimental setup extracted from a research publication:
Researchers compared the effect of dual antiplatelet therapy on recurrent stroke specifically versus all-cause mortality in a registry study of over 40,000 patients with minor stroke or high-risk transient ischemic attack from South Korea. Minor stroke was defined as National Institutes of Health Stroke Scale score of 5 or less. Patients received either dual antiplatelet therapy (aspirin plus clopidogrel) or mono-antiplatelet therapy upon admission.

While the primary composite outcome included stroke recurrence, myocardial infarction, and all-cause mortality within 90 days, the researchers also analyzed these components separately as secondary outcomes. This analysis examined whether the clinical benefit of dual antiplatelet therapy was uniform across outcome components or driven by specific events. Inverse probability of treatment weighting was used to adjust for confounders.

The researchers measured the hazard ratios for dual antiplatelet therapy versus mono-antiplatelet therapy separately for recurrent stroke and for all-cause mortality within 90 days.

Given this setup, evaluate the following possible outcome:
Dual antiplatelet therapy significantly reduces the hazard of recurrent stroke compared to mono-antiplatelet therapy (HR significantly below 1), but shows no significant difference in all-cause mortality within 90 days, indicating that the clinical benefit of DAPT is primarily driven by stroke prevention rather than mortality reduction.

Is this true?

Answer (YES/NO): YES